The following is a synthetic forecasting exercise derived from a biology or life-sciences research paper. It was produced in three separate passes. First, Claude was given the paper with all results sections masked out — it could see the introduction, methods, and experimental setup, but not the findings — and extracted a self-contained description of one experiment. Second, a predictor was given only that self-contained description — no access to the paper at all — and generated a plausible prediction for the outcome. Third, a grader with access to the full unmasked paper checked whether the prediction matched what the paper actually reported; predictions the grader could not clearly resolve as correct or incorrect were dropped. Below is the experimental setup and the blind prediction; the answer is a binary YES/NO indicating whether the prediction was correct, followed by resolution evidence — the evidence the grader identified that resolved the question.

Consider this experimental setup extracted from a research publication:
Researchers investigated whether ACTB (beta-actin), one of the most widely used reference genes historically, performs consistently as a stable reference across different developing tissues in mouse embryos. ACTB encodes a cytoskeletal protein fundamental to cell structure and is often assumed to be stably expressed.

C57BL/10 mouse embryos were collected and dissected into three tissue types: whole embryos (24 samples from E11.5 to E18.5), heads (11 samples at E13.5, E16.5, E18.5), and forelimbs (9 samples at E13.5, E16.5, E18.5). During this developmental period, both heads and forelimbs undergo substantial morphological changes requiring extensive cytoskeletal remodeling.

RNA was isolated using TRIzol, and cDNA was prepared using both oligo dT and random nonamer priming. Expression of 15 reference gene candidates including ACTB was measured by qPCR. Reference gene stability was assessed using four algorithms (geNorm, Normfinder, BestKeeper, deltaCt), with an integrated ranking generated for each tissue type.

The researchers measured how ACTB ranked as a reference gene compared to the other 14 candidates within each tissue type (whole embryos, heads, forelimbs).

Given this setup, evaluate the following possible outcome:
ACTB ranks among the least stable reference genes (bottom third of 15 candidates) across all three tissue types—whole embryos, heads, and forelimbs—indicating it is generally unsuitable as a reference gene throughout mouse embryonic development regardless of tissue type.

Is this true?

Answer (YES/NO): NO